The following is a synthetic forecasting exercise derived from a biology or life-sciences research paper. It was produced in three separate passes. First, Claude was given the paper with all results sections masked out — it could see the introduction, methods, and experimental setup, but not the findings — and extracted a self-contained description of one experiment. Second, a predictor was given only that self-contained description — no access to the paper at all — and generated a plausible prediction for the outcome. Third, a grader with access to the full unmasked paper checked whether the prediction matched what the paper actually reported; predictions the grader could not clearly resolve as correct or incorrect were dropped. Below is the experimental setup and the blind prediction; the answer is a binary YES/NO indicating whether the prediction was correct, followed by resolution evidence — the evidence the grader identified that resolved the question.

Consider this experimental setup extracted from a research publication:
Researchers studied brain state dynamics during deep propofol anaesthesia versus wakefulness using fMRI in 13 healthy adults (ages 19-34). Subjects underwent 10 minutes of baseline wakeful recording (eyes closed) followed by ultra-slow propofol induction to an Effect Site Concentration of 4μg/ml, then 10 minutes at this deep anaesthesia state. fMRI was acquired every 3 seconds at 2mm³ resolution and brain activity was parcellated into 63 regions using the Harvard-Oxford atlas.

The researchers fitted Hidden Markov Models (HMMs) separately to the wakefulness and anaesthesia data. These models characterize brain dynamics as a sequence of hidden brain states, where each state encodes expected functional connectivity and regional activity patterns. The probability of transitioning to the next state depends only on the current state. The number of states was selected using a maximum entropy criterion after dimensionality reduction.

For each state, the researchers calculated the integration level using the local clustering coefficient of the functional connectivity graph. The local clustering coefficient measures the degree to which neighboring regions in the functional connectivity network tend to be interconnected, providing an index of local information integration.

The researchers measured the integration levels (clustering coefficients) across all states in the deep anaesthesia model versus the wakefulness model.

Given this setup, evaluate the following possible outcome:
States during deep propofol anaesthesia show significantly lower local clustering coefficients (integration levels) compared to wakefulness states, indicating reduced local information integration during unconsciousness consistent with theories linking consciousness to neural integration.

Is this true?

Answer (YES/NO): YES